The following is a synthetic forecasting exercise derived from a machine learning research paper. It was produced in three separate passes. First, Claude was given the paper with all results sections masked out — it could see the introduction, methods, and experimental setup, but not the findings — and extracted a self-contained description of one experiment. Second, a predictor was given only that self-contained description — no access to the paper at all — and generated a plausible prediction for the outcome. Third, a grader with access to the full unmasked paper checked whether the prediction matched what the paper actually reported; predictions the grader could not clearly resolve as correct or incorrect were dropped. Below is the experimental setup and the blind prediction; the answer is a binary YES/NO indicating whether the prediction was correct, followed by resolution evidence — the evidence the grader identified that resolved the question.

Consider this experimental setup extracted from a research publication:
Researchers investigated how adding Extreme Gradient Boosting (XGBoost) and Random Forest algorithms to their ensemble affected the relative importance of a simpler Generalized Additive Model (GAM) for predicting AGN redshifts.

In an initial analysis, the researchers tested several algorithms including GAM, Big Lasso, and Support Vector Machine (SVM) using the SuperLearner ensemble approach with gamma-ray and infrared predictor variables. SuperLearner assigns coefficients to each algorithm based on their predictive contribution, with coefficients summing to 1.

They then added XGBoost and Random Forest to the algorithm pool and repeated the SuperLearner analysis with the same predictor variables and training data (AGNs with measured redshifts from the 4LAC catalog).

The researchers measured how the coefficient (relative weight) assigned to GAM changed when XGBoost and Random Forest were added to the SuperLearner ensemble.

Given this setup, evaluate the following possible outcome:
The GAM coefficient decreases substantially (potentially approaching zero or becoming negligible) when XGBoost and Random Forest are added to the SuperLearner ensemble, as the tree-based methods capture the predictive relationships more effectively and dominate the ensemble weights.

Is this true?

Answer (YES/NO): YES